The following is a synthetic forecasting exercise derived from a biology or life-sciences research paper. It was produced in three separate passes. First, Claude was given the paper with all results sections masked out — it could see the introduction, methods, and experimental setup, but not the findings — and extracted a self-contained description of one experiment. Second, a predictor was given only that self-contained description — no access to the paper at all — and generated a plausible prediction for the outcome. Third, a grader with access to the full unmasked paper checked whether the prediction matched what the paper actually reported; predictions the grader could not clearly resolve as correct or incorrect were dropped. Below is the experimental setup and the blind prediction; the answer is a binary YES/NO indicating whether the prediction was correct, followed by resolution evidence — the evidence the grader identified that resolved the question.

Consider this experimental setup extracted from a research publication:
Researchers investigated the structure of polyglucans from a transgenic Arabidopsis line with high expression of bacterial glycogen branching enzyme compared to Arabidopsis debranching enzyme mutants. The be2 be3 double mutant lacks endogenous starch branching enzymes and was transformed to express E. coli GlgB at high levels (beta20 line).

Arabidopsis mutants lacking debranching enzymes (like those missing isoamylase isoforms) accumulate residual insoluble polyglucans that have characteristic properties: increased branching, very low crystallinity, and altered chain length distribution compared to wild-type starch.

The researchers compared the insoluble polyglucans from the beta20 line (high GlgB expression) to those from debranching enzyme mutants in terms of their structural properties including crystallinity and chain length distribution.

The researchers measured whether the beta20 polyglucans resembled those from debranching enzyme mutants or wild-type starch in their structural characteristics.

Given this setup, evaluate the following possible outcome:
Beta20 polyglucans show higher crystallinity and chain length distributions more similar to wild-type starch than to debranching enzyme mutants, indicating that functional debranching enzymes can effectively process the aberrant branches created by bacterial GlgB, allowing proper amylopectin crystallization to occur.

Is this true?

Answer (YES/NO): NO